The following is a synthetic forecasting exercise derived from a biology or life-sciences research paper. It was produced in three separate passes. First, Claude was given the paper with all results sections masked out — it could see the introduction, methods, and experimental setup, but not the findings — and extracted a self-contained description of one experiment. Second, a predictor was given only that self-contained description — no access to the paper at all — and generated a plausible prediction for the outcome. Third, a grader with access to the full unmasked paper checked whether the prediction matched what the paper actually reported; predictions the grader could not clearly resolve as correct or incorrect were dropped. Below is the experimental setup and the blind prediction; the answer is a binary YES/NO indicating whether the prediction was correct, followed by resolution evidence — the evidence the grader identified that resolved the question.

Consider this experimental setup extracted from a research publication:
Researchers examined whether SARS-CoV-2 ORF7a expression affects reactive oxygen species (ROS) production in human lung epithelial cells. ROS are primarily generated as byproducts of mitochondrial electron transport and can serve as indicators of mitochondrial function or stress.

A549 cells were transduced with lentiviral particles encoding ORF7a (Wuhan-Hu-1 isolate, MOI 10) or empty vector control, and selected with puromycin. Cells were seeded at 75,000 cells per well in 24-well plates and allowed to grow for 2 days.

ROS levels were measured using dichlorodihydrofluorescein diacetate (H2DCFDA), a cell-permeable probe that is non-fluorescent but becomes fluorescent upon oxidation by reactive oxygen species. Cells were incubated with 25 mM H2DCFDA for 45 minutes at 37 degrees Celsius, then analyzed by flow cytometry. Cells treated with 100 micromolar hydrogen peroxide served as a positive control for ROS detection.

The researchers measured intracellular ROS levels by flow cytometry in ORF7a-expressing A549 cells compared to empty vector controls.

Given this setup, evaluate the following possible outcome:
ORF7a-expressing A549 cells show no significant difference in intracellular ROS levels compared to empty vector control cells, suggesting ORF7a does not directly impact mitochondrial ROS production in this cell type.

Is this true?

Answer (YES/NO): NO